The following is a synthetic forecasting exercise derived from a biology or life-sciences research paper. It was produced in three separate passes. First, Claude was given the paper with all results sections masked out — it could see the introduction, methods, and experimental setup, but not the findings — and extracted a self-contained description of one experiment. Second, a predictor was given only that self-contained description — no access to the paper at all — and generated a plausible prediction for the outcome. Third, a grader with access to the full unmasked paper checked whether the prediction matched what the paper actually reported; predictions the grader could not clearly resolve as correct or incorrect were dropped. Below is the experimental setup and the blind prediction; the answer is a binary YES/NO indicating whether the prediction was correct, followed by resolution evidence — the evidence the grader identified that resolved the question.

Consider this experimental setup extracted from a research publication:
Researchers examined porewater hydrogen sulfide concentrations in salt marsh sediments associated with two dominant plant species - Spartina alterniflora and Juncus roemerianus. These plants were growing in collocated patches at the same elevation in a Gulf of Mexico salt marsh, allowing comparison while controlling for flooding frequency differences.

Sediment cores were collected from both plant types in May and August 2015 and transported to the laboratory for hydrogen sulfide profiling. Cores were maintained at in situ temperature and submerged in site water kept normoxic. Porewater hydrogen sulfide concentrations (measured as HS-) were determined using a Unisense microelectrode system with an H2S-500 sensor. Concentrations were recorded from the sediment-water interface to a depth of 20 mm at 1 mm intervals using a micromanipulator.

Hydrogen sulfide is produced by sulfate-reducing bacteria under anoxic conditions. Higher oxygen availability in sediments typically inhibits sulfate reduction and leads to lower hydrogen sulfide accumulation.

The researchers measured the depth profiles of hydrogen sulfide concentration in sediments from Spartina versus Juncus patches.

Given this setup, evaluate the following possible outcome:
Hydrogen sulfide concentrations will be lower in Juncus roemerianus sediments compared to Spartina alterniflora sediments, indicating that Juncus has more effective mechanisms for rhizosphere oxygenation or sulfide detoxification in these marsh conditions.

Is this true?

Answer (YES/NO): YES